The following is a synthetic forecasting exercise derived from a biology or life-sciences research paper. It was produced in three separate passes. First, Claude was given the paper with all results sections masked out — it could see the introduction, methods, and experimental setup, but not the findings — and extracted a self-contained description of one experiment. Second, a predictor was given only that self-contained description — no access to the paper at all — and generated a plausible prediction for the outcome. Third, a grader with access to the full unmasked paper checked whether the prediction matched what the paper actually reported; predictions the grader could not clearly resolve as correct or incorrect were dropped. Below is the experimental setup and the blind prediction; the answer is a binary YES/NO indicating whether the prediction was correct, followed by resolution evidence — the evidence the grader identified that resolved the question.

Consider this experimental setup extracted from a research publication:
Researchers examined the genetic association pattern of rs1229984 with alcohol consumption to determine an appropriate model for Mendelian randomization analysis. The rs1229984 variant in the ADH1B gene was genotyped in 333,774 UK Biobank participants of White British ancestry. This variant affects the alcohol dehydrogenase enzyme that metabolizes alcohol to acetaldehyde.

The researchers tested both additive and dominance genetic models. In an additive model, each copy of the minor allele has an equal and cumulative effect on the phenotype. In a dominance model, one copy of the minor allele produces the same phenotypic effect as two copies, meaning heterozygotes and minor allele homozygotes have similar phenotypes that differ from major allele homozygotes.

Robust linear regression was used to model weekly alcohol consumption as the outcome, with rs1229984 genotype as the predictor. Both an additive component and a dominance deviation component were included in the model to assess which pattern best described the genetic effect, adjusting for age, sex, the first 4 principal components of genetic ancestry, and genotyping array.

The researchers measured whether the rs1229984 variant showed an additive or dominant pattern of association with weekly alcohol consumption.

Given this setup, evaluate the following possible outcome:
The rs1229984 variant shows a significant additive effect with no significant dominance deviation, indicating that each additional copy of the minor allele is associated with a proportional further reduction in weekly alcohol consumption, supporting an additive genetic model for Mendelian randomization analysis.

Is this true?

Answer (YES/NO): NO